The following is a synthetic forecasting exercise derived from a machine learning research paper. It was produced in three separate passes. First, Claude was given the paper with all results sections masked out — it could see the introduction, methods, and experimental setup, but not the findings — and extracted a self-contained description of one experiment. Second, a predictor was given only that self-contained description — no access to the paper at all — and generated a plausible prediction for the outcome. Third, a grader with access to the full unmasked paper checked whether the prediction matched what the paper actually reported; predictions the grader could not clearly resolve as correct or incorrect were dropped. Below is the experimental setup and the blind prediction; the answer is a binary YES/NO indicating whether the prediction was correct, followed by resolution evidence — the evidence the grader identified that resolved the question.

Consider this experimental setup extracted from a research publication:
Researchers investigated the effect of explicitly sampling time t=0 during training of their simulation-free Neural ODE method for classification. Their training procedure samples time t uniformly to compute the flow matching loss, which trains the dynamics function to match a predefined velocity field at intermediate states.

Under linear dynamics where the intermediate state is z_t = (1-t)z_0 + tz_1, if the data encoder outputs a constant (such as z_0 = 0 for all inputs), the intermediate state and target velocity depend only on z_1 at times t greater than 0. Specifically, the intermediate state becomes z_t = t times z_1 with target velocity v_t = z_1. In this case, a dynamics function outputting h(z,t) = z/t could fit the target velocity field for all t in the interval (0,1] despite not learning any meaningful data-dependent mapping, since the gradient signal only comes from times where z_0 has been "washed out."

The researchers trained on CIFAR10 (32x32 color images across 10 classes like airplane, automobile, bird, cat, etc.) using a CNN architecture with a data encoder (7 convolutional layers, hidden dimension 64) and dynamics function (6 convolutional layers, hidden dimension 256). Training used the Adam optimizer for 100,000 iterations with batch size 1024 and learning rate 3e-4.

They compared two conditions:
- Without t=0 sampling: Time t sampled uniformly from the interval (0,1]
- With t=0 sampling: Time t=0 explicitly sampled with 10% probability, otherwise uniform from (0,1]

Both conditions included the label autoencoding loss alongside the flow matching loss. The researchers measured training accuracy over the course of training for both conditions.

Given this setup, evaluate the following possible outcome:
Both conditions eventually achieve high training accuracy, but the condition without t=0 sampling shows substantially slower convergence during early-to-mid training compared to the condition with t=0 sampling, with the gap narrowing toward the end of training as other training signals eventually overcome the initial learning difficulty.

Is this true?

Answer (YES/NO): NO